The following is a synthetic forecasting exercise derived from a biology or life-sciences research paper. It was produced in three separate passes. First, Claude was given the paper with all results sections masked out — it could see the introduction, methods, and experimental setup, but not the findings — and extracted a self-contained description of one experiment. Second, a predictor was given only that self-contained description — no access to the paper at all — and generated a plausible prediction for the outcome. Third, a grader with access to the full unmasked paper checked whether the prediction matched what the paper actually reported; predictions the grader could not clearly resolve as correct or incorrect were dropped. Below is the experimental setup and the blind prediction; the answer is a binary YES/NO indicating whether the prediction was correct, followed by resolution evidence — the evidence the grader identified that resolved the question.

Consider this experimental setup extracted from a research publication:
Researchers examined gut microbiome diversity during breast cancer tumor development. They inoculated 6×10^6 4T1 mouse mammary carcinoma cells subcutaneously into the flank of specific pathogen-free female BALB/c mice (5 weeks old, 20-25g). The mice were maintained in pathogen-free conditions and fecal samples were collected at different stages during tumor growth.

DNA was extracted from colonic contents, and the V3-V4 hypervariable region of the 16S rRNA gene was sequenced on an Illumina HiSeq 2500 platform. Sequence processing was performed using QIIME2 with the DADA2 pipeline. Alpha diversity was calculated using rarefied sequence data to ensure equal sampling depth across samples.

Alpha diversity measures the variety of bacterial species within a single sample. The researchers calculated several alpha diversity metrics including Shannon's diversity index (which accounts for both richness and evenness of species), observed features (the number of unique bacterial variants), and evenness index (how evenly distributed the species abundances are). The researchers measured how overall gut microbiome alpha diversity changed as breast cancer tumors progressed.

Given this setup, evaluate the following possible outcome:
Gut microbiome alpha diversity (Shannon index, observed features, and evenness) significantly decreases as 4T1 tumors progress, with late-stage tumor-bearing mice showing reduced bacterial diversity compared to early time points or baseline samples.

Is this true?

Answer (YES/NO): NO